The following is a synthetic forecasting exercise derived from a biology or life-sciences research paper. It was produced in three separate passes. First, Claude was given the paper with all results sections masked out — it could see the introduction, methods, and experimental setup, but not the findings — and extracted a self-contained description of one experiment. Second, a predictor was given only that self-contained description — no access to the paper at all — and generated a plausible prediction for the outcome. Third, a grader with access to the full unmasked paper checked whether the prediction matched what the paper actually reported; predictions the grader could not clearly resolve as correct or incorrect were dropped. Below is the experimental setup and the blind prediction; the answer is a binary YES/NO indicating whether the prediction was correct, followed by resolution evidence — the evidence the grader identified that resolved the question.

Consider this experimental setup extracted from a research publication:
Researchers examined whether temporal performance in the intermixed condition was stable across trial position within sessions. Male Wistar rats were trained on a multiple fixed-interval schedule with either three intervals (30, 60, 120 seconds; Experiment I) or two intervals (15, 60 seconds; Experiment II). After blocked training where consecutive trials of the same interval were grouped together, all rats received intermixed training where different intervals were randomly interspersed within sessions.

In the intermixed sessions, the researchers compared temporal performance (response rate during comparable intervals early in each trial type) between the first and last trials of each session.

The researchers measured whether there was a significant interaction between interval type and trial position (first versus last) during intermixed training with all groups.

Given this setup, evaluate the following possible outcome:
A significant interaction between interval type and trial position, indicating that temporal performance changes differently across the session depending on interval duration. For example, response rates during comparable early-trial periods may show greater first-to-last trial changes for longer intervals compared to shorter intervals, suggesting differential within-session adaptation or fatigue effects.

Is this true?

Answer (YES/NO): NO